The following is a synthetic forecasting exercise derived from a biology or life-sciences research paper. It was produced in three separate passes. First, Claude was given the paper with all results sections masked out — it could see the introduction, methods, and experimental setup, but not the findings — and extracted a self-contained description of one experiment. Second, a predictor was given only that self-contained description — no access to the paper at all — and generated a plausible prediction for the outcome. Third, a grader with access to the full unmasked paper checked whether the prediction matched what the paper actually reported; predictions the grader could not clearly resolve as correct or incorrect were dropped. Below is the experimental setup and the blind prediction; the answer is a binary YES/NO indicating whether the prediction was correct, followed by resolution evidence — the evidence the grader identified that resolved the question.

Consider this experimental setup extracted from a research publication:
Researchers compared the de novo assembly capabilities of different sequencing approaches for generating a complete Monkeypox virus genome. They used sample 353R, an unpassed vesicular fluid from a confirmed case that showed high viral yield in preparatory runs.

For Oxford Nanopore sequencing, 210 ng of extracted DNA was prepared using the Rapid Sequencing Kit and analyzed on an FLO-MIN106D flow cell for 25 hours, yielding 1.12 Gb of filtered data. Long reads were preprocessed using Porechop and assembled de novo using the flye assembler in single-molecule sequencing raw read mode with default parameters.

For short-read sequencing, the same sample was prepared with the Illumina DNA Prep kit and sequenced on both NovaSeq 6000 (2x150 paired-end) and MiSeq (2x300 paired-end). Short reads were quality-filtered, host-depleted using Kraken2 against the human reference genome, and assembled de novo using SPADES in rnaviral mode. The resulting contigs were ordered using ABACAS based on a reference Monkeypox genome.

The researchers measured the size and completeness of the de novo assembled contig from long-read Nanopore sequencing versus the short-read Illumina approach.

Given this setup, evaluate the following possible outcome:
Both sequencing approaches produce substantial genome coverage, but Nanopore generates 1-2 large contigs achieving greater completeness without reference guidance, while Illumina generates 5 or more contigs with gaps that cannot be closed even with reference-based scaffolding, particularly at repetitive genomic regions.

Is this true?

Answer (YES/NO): NO